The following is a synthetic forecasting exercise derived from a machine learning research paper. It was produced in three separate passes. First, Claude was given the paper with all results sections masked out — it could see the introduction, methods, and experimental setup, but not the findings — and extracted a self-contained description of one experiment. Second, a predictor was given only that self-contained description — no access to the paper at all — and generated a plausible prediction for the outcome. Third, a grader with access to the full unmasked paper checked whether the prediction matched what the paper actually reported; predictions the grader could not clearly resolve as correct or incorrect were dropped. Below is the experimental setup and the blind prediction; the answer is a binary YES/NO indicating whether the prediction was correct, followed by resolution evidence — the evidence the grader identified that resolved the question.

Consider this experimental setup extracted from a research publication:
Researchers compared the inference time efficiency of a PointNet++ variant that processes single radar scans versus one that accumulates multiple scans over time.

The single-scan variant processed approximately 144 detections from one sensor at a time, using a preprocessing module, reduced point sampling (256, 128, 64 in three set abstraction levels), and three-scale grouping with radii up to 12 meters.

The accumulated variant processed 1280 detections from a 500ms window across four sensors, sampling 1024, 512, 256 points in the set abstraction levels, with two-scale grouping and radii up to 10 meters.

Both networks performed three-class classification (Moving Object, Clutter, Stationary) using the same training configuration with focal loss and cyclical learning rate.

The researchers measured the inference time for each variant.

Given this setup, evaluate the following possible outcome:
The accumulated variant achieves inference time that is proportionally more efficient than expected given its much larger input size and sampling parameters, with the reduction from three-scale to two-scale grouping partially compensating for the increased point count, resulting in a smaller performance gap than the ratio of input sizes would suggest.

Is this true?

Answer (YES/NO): NO